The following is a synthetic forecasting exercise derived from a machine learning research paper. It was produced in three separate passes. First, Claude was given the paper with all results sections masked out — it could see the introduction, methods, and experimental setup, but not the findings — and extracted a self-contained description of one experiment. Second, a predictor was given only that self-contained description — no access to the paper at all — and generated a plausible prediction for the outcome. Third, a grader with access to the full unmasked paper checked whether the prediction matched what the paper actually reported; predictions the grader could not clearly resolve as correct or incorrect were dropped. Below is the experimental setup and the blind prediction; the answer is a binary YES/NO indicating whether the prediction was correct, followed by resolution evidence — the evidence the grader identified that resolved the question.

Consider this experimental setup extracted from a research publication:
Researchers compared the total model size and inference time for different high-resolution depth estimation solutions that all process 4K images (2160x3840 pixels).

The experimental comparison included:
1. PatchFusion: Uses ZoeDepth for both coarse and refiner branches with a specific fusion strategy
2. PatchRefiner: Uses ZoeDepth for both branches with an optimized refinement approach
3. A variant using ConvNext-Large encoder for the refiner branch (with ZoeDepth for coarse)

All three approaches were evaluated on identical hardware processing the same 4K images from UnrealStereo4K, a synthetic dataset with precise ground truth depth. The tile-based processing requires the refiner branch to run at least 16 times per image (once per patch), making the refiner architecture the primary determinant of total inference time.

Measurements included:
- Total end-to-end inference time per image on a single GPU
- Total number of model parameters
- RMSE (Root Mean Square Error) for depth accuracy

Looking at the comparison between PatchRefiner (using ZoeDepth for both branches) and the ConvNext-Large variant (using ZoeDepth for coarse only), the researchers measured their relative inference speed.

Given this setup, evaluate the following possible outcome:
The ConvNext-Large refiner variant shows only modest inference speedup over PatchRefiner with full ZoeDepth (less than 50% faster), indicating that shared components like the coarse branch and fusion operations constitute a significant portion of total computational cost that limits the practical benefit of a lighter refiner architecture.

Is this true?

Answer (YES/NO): NO